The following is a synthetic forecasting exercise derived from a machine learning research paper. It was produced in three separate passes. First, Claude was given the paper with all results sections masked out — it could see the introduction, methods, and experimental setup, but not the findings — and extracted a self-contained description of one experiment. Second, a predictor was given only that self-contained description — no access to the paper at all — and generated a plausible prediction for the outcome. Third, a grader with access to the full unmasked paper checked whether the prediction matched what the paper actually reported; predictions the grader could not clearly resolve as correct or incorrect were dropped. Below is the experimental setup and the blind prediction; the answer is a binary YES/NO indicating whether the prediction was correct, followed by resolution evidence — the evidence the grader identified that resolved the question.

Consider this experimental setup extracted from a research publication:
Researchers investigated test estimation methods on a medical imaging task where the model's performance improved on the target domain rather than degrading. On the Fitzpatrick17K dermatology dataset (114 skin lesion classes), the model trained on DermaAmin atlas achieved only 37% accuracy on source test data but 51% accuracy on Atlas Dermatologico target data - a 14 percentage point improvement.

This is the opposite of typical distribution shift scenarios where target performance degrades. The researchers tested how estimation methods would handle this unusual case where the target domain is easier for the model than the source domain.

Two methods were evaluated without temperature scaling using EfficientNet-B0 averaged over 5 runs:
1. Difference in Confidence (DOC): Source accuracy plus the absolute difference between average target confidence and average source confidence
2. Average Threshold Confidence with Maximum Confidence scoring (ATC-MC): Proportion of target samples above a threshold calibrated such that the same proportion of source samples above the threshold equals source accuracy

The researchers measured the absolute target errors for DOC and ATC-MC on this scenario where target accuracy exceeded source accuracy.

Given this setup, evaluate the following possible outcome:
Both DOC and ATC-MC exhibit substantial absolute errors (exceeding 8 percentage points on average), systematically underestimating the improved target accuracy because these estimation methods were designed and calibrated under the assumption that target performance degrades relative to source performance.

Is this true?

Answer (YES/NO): NO